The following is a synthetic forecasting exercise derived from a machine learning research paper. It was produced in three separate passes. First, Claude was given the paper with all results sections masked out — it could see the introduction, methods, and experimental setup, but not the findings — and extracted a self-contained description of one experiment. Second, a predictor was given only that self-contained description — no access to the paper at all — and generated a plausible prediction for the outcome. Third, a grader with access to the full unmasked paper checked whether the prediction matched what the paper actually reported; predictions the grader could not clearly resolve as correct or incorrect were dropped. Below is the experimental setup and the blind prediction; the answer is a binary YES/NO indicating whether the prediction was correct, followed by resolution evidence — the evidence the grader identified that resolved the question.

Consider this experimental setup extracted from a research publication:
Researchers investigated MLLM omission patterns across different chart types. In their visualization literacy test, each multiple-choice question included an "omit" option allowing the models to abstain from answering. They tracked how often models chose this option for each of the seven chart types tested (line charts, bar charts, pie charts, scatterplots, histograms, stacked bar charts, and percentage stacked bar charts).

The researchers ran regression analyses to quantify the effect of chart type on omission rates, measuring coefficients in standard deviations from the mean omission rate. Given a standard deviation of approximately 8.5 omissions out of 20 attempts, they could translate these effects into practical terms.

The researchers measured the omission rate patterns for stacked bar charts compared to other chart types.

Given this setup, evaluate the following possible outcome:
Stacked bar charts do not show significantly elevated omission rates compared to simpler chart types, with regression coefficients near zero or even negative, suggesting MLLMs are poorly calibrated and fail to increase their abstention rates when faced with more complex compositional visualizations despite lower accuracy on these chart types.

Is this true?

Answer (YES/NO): NO